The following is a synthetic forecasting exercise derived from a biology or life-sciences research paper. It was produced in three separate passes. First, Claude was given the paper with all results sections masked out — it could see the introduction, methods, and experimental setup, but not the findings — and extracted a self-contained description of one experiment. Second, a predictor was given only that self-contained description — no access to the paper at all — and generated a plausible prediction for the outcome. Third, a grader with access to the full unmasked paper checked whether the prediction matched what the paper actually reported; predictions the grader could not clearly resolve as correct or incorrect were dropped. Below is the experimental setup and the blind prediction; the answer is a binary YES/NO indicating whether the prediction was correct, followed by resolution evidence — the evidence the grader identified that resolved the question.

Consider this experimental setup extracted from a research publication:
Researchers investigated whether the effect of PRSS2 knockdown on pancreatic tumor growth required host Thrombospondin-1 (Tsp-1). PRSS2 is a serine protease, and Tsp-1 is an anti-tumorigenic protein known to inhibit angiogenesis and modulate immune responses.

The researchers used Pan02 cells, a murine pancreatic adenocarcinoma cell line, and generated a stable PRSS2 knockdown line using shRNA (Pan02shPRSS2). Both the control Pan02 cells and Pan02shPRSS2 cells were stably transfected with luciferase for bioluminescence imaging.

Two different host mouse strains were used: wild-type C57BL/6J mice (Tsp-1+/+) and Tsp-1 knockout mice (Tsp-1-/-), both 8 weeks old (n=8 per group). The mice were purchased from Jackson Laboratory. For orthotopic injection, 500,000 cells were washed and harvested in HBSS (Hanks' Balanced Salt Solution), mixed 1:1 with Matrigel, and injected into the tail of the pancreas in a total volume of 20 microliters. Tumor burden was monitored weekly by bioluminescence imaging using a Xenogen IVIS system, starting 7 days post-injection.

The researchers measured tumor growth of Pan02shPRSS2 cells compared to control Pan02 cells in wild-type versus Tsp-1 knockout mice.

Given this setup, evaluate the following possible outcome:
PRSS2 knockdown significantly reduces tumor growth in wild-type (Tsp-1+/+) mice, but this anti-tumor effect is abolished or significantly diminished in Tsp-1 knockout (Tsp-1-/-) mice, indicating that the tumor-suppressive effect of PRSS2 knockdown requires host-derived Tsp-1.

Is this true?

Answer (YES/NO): YES